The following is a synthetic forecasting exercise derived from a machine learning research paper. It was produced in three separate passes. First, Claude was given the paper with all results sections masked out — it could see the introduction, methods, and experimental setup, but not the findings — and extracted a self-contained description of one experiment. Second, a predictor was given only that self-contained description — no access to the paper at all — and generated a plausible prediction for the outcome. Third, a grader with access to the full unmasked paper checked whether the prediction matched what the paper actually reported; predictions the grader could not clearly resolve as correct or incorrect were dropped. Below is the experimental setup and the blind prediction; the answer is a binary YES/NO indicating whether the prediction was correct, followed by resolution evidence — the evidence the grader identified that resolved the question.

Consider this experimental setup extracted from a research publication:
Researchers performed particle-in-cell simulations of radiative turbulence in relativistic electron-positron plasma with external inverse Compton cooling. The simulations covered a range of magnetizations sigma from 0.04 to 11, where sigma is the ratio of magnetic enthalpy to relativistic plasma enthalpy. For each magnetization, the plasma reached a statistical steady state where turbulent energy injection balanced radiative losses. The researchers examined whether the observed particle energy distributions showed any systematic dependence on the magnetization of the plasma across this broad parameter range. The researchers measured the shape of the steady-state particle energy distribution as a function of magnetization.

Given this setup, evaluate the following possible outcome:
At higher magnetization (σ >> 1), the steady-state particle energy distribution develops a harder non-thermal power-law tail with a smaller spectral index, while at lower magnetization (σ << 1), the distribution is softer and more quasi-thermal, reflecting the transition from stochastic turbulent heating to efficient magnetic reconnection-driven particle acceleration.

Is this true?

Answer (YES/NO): NO